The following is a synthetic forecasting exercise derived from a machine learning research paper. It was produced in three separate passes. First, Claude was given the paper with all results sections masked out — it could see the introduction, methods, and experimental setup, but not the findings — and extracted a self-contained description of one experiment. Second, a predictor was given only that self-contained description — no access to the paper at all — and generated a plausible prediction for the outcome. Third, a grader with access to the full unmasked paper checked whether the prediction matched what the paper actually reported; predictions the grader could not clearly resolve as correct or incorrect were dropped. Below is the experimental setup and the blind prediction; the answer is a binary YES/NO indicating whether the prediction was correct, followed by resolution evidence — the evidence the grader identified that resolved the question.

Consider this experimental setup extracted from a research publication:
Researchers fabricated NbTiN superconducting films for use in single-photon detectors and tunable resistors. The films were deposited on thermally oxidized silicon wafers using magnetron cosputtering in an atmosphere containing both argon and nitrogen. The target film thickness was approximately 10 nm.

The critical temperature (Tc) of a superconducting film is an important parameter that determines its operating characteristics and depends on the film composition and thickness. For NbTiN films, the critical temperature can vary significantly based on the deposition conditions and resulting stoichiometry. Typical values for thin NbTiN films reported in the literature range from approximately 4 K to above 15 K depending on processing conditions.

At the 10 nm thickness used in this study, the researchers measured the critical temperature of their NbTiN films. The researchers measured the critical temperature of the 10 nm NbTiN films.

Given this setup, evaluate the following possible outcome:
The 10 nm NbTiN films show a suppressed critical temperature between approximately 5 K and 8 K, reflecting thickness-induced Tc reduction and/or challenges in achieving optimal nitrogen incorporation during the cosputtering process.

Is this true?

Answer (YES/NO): NO